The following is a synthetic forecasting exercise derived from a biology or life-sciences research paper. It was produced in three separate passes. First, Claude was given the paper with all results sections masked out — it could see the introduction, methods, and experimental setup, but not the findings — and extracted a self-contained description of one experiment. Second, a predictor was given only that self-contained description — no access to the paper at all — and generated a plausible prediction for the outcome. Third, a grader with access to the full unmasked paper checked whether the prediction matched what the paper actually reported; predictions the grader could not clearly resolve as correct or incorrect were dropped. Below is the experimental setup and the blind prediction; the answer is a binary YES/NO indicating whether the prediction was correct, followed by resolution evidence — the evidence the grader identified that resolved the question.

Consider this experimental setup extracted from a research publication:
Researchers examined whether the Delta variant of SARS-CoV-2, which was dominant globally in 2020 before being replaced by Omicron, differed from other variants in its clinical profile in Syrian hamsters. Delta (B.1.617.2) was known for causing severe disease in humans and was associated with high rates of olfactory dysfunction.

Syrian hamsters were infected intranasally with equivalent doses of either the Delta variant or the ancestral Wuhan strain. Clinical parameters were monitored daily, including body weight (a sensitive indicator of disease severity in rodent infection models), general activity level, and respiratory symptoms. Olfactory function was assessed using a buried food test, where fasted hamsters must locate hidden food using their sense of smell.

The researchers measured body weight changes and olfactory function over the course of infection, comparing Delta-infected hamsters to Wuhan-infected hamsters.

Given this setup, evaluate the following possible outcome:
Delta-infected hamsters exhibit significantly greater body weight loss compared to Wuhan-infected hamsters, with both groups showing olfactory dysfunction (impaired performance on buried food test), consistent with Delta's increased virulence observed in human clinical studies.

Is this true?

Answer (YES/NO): NO